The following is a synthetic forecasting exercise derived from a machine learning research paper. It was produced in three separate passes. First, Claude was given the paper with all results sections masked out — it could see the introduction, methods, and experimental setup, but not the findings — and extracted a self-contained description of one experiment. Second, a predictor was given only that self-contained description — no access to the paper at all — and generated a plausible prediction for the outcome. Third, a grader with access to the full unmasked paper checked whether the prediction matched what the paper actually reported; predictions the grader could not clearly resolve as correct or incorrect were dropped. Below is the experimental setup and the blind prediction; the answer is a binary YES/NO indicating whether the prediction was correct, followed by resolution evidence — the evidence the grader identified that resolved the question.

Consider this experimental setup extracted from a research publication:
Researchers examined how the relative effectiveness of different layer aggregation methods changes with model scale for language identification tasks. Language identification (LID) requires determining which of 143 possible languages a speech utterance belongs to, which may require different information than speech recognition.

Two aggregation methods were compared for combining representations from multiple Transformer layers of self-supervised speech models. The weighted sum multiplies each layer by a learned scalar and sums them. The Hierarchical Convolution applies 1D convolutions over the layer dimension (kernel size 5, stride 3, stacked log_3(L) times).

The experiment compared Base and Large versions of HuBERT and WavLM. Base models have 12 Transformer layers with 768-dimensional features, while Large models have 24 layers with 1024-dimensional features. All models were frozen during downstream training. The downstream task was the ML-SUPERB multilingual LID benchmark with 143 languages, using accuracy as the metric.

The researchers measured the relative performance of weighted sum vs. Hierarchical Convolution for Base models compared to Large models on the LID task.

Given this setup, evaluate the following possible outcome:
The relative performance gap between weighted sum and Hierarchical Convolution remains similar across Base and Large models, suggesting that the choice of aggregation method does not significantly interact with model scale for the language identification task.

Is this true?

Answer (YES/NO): NO